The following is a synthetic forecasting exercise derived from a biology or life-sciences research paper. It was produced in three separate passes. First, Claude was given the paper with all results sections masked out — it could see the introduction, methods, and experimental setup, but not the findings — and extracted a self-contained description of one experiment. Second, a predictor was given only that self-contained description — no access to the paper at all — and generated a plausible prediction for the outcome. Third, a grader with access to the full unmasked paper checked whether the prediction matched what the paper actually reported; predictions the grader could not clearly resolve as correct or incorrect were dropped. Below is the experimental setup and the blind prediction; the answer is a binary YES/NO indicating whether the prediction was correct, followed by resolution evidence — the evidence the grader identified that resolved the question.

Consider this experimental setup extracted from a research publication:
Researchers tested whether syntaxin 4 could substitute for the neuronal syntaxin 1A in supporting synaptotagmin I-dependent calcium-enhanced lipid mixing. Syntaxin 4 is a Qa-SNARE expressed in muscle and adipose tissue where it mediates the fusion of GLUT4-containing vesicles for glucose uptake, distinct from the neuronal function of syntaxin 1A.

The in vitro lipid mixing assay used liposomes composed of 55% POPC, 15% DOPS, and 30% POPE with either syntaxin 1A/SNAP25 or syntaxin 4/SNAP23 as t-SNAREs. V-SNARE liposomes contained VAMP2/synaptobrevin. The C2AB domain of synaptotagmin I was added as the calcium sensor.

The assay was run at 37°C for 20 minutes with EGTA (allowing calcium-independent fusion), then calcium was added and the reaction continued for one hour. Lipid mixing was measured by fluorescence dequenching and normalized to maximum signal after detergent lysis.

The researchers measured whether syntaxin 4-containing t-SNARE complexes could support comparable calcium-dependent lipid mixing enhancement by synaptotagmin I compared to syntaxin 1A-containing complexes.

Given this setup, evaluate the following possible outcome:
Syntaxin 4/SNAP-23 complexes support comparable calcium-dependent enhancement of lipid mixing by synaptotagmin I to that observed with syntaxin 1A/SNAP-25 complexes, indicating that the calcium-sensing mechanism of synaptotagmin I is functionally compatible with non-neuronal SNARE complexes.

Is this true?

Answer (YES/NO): NO